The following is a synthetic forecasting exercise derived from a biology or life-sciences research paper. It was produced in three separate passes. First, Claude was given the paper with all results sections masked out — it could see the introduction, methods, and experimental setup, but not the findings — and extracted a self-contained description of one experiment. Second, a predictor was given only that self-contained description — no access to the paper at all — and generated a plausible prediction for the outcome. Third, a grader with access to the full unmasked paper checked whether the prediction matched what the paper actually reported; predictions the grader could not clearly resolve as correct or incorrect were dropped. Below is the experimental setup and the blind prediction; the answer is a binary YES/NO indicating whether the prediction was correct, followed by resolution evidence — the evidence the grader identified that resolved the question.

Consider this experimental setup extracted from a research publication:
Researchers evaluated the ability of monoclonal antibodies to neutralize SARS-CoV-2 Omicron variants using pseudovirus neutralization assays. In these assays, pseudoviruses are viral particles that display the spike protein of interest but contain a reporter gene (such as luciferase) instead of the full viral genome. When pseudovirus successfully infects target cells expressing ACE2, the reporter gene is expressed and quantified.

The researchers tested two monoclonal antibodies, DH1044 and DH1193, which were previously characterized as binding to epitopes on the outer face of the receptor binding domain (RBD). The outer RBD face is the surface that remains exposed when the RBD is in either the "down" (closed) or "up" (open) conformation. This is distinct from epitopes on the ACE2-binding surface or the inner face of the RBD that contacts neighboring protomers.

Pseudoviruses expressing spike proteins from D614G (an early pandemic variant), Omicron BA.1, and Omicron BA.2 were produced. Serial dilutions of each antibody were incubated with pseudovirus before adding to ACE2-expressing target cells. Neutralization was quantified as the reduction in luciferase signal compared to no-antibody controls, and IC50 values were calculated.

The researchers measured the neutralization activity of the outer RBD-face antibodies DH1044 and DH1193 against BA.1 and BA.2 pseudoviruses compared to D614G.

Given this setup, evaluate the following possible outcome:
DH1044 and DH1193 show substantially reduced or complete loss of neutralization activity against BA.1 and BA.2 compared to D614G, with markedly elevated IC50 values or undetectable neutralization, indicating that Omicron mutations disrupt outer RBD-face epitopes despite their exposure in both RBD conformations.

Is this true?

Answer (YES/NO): NO